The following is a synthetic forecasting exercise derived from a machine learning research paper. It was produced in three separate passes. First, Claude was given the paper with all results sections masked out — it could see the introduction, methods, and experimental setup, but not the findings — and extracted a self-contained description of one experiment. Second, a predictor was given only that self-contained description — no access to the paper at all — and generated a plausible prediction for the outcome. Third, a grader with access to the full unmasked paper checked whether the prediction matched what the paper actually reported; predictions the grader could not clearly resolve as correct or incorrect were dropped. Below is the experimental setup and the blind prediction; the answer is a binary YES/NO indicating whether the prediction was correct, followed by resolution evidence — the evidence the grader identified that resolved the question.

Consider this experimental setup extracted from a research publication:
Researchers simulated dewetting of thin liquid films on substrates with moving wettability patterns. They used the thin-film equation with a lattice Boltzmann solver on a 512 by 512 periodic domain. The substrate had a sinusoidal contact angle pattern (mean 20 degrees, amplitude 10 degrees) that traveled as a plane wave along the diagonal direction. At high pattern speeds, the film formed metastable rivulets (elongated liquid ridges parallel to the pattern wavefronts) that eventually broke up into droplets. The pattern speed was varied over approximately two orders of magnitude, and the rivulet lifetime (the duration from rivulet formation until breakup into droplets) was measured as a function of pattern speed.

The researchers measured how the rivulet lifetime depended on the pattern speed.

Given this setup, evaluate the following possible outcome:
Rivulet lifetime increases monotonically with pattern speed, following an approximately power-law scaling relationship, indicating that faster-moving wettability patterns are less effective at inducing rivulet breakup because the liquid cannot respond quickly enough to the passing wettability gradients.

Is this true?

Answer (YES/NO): NO